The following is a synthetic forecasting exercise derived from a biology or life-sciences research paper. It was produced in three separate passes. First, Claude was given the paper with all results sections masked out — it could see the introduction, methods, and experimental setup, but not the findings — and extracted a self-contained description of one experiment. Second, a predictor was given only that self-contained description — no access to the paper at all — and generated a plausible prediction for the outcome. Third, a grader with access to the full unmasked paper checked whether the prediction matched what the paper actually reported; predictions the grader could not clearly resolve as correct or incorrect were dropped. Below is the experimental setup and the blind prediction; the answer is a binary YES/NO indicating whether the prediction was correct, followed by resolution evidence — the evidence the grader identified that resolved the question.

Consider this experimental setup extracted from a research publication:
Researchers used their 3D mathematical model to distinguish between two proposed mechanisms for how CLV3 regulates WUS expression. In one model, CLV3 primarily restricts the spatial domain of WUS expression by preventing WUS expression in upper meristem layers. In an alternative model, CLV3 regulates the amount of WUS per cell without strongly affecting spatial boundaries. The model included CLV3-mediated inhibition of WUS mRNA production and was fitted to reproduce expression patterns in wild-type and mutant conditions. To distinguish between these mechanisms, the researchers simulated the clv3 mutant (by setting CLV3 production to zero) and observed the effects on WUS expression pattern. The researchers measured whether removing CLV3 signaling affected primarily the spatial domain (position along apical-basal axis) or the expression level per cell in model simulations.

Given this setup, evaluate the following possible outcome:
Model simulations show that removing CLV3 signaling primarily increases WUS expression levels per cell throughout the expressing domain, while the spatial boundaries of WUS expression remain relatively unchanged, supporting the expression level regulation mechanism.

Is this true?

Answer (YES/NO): NO